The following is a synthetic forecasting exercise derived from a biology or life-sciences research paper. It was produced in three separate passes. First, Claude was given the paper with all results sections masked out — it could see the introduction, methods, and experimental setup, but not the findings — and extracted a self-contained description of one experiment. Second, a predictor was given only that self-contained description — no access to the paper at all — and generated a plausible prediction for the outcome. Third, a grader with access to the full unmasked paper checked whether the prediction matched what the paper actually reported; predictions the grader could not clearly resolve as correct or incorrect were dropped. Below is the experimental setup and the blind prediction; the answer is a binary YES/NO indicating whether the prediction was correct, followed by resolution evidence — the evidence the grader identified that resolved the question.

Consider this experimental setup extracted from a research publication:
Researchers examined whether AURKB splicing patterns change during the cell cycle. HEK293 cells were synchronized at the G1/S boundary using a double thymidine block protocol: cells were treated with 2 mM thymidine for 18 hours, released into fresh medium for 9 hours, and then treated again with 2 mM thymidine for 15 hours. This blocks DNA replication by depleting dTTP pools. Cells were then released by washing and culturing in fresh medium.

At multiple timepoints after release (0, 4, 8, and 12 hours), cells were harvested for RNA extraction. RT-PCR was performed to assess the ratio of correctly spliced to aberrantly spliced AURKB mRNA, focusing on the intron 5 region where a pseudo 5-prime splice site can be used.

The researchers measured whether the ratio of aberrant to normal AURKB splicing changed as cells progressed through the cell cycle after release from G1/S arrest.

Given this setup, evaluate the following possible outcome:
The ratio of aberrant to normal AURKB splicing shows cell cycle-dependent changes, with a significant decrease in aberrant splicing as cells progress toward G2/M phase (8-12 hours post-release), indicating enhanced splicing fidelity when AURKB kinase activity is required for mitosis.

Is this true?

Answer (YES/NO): NO